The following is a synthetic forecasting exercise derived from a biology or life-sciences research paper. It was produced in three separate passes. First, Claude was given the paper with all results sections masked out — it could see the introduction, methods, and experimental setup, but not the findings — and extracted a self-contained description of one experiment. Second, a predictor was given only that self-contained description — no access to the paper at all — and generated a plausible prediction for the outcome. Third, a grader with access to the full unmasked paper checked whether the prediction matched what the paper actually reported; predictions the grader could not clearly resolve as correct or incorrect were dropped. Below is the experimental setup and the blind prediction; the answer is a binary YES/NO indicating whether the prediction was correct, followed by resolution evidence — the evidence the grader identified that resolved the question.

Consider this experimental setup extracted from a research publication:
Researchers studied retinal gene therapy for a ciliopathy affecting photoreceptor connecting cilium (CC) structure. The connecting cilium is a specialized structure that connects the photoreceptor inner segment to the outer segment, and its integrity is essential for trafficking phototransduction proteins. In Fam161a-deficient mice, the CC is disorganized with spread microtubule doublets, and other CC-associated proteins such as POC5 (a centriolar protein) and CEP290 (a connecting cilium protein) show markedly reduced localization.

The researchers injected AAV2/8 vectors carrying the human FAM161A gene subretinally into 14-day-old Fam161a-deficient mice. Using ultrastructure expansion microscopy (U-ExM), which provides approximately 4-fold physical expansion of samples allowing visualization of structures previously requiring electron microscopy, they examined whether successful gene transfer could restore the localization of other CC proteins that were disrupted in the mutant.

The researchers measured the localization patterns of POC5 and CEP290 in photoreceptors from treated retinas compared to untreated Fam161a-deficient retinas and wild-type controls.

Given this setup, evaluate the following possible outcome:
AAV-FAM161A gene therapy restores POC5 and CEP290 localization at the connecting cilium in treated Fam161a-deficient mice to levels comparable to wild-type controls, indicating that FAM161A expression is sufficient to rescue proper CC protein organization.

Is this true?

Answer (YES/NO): YES